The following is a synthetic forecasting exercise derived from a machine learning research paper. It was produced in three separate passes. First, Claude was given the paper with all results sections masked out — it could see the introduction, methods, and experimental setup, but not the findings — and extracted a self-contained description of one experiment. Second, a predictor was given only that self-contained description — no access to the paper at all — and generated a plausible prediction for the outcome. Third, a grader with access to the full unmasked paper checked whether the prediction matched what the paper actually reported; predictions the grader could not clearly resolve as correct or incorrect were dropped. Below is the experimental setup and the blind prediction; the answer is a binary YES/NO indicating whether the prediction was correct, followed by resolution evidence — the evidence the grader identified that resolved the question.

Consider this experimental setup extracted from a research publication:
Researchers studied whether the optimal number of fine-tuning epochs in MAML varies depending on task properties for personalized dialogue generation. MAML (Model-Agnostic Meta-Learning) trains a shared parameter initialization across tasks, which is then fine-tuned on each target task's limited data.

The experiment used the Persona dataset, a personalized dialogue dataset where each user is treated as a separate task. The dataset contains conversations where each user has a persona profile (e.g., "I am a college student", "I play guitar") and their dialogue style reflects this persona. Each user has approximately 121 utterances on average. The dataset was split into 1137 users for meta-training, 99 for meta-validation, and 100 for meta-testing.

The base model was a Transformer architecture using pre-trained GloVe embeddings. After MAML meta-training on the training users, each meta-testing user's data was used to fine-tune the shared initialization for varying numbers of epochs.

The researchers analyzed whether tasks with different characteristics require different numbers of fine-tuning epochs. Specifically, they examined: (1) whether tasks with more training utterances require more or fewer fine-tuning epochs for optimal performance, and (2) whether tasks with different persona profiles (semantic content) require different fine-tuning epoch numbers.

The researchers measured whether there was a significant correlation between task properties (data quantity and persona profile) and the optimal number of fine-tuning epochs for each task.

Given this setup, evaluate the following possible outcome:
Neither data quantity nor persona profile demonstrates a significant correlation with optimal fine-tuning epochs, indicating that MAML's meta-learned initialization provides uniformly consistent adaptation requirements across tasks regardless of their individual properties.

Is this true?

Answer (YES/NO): YES